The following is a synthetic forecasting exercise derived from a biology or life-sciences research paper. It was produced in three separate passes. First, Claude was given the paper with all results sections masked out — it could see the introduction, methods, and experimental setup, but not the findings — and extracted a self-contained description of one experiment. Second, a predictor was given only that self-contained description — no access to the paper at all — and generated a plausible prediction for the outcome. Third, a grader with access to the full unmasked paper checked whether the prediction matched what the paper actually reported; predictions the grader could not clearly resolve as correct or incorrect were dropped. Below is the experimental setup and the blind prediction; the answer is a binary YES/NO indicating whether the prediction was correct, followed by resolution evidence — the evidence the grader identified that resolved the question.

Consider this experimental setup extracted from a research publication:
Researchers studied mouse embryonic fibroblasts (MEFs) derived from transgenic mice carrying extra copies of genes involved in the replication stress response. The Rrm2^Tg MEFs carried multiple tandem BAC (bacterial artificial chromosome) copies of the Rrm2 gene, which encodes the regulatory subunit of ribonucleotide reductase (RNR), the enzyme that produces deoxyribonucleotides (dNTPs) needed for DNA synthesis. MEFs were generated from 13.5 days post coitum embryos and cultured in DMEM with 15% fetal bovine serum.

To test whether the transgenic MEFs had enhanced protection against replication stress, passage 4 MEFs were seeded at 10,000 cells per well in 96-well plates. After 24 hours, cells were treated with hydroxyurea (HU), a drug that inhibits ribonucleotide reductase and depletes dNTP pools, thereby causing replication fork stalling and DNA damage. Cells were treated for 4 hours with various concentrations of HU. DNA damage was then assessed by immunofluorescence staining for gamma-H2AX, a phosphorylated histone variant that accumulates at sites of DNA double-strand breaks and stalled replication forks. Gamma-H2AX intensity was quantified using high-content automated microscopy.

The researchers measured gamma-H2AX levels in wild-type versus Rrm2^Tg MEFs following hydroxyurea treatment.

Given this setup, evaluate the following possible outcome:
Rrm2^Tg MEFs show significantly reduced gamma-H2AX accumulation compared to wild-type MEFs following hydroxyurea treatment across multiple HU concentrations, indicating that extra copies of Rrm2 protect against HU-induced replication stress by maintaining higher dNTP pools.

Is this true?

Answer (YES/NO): YES